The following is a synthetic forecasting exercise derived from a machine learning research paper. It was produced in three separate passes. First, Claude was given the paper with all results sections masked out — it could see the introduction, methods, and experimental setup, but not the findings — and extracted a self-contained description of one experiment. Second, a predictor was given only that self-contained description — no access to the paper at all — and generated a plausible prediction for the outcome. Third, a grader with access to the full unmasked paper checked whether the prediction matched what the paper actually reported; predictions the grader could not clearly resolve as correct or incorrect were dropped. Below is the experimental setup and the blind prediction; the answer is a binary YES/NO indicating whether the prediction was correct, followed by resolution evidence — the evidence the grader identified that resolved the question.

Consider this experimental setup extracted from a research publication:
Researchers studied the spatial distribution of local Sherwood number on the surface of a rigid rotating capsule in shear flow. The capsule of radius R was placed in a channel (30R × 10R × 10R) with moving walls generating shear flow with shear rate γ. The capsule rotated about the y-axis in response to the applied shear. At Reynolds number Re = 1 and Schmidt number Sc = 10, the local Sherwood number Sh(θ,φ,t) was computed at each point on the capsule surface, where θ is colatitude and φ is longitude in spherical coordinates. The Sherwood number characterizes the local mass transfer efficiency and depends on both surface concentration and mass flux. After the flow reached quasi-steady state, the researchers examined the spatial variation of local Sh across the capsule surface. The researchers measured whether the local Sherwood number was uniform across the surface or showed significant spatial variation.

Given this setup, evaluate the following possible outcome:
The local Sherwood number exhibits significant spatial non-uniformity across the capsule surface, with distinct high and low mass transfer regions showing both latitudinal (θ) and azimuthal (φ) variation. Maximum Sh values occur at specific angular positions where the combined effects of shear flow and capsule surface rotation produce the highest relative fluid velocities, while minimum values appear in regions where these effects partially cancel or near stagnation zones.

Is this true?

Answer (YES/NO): YES